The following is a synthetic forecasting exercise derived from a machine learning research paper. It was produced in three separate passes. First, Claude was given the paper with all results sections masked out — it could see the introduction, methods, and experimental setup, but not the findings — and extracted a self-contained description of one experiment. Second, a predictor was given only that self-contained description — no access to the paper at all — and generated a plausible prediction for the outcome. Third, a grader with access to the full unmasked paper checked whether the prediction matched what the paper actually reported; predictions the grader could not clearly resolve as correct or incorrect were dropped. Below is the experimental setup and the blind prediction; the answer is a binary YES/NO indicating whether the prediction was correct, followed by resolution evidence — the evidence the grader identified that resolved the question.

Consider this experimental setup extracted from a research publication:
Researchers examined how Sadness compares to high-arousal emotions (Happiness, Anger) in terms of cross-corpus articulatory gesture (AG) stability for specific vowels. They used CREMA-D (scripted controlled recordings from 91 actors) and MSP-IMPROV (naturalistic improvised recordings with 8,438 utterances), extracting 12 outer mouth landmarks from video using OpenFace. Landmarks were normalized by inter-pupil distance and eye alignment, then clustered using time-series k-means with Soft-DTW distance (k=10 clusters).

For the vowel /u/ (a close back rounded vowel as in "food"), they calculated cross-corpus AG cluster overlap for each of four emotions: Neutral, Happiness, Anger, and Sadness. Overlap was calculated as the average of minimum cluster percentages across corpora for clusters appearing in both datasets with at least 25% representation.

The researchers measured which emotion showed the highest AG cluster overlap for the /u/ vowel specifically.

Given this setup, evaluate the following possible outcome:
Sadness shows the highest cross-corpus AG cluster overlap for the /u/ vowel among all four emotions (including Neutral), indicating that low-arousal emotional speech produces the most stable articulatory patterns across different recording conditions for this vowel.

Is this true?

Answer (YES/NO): YES